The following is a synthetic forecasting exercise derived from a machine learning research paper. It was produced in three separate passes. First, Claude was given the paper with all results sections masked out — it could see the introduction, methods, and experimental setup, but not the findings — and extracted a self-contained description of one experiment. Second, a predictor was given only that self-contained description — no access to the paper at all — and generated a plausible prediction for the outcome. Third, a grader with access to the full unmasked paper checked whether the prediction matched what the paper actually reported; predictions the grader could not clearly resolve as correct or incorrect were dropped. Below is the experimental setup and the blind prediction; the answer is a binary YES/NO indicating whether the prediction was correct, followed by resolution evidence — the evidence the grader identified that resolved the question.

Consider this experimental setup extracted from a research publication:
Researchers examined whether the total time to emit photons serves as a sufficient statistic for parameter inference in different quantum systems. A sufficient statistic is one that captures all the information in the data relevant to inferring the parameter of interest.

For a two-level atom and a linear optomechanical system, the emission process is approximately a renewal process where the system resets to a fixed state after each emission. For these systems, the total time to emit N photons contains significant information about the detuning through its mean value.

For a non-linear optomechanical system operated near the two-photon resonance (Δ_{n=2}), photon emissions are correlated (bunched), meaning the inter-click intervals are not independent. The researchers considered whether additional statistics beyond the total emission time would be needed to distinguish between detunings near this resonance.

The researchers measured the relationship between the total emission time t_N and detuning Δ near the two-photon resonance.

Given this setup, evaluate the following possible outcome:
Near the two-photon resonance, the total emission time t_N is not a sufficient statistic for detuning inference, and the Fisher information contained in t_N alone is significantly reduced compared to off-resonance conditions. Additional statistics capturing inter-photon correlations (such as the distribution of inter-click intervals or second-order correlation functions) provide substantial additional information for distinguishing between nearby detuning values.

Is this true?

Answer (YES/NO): YES